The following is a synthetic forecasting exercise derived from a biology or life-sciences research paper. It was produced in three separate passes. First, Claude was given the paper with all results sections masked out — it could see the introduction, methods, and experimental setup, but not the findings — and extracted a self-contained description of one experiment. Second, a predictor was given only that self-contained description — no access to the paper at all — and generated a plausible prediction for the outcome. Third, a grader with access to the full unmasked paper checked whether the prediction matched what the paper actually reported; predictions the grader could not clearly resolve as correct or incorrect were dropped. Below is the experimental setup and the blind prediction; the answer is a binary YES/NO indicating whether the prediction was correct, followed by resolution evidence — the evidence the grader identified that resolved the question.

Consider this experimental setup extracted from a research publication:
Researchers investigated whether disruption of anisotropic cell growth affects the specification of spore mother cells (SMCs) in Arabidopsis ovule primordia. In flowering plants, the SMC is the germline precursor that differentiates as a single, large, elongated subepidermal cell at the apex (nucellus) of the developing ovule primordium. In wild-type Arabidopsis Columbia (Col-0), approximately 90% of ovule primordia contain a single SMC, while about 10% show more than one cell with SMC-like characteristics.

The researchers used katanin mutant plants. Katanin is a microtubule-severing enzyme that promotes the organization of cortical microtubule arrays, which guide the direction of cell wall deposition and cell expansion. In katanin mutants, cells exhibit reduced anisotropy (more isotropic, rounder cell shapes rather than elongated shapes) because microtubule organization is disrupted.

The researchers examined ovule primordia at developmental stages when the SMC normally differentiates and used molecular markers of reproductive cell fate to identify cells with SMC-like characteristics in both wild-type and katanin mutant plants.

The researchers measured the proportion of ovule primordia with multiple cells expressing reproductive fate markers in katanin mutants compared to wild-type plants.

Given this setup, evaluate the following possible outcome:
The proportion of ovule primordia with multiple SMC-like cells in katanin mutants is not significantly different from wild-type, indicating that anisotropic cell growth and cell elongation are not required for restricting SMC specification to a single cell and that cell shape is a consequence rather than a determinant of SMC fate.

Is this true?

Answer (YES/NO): NO